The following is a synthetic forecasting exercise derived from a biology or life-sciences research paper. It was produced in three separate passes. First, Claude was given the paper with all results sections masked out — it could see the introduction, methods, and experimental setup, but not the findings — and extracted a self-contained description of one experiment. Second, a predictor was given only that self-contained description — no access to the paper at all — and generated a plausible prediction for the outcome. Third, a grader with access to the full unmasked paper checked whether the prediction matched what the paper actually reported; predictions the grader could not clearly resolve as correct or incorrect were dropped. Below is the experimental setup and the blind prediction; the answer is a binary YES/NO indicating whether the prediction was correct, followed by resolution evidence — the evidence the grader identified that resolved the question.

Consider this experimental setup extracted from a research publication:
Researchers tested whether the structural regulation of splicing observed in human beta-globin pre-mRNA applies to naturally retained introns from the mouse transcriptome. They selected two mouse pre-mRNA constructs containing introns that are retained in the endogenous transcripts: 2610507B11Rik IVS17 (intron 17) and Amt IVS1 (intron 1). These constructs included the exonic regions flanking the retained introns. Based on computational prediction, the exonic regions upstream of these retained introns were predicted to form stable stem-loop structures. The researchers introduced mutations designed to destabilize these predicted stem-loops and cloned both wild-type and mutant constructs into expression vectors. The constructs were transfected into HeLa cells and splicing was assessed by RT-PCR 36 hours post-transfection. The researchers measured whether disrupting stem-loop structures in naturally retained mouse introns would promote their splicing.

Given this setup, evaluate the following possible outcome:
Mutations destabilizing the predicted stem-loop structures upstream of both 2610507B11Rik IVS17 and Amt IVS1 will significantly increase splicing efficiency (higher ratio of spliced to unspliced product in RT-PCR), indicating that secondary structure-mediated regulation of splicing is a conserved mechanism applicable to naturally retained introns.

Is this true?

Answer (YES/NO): NO